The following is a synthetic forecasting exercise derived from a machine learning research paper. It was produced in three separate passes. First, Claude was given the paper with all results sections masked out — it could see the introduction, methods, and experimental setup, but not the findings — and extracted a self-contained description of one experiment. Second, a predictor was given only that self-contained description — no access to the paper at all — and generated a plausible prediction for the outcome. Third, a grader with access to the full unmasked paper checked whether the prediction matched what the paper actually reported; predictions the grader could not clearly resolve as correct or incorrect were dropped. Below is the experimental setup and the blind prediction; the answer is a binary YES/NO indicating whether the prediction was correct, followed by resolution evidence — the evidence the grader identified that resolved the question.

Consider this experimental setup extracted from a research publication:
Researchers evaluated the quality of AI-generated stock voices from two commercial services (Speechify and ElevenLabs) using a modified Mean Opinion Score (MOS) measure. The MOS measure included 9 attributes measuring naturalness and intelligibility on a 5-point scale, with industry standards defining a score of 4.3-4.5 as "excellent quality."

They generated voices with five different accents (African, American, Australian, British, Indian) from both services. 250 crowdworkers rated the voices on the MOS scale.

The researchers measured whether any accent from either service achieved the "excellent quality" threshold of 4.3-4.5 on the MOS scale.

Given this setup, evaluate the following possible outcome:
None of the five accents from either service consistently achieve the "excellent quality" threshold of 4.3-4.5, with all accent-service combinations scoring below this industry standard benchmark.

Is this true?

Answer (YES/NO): YES